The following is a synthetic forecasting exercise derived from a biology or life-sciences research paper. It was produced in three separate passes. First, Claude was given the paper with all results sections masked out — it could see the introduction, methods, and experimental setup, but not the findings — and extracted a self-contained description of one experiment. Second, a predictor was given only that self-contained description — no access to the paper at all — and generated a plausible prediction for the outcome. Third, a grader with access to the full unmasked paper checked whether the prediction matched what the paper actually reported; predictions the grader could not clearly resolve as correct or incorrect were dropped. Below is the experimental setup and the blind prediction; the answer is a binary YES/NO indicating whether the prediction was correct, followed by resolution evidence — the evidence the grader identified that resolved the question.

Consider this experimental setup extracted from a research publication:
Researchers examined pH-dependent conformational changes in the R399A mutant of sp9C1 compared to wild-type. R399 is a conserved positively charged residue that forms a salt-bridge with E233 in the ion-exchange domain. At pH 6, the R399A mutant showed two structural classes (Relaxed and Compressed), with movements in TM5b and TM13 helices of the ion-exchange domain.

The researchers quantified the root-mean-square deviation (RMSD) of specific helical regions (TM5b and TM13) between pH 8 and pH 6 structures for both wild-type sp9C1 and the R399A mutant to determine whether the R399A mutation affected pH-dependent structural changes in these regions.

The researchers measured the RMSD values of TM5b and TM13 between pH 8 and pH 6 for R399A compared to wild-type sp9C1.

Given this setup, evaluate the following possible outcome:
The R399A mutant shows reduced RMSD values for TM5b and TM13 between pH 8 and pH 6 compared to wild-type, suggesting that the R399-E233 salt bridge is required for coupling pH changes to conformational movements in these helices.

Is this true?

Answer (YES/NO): NO